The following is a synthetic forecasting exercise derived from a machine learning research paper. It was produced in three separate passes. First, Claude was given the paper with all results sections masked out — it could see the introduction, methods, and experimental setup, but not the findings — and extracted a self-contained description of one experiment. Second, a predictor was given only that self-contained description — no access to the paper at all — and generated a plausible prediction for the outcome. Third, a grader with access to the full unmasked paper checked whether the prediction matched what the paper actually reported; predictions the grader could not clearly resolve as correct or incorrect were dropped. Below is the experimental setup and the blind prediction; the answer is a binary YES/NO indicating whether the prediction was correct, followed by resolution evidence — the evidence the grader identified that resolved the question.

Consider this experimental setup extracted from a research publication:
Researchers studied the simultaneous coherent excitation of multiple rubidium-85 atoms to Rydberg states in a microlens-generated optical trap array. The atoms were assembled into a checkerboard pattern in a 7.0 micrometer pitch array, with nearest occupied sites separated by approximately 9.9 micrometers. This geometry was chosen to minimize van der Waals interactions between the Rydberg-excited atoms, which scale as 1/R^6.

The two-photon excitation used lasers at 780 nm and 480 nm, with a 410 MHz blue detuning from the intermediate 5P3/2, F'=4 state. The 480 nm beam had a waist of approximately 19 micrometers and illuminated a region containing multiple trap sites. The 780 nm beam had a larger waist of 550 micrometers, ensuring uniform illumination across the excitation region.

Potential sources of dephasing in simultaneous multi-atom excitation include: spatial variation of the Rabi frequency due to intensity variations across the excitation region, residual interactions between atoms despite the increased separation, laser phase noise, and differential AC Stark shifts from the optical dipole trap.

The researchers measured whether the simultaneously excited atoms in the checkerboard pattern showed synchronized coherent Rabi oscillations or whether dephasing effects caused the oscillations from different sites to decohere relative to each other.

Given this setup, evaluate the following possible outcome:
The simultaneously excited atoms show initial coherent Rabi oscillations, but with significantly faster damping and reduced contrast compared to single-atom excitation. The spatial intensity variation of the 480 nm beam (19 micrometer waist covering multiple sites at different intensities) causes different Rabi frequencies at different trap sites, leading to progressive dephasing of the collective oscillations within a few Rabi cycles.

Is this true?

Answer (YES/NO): YES